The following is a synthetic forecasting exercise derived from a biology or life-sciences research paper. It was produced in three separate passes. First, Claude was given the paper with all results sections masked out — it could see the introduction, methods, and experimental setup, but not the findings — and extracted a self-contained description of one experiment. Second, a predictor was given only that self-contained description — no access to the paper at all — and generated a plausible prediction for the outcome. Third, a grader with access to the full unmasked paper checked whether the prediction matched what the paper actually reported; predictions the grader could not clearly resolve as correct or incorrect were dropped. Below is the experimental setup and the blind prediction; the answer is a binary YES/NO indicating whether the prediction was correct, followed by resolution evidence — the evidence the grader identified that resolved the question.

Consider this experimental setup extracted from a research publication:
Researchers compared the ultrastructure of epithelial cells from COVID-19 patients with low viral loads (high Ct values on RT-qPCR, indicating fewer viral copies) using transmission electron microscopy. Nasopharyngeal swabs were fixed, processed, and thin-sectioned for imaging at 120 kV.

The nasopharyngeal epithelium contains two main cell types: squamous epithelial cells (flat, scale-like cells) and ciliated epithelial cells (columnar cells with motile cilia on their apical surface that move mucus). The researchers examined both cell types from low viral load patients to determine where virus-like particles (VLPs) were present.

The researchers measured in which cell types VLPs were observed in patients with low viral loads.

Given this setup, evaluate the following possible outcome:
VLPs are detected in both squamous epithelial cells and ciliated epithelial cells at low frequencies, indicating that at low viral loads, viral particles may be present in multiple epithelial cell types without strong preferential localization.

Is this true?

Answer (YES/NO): NO